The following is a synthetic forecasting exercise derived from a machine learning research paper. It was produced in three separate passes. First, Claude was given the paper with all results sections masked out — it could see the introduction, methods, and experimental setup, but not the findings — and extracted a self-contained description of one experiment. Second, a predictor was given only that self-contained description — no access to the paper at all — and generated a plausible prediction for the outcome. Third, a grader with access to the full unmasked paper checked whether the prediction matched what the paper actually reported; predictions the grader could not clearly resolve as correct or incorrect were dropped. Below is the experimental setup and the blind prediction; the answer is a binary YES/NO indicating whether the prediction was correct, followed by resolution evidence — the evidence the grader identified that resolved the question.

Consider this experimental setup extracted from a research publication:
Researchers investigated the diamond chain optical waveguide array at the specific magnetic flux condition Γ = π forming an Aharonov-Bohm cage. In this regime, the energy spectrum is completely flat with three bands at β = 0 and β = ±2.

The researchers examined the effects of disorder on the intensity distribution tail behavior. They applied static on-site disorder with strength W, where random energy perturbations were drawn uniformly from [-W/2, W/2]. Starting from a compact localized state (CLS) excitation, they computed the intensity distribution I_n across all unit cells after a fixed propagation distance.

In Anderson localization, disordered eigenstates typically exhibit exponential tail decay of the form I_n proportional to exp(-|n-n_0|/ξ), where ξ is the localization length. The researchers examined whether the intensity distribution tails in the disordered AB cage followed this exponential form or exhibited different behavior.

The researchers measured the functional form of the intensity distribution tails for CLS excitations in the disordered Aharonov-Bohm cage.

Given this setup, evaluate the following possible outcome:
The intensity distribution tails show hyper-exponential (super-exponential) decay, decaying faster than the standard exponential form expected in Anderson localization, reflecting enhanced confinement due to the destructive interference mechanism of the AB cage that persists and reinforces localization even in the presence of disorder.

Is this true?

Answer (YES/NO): NO